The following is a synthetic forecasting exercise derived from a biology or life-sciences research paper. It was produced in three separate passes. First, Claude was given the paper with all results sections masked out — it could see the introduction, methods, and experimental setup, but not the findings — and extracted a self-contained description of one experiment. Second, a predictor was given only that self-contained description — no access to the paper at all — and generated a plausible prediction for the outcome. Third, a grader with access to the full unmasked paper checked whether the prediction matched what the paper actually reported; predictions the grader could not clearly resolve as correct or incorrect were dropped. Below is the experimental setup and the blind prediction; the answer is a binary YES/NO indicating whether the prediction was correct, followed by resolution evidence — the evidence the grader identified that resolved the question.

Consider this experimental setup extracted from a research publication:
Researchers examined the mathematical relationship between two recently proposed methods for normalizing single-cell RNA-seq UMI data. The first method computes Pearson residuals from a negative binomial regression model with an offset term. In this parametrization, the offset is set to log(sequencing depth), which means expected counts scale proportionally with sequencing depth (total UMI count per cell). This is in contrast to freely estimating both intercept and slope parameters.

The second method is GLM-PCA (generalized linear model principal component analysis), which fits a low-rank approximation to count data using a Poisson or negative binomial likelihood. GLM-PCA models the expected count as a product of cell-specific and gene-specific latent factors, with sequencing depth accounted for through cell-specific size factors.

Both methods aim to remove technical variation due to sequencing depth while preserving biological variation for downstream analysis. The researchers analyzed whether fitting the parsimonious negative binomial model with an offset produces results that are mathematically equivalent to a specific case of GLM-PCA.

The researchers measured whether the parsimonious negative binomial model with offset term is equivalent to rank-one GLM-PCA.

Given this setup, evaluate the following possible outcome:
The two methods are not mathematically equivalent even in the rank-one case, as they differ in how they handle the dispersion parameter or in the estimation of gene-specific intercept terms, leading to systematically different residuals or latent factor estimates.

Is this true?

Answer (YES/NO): NO